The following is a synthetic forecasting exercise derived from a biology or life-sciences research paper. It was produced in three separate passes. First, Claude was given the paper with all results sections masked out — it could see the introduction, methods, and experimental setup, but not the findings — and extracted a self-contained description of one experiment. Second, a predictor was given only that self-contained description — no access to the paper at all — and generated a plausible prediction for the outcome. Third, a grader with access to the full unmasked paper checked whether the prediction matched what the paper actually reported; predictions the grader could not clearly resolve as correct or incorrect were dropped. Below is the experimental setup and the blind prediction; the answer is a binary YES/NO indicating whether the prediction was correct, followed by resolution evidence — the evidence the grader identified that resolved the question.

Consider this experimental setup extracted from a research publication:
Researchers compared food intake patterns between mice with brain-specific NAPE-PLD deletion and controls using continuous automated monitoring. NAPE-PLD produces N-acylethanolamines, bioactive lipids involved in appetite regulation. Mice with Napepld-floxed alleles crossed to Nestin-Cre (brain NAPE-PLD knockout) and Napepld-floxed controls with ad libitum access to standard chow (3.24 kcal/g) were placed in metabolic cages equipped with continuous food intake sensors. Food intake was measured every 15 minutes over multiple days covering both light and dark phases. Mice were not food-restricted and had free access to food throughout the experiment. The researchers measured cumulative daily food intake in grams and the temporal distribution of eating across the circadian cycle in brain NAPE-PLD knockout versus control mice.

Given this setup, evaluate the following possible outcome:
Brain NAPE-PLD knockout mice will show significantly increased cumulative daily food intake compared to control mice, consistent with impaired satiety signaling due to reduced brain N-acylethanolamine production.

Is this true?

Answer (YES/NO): YES